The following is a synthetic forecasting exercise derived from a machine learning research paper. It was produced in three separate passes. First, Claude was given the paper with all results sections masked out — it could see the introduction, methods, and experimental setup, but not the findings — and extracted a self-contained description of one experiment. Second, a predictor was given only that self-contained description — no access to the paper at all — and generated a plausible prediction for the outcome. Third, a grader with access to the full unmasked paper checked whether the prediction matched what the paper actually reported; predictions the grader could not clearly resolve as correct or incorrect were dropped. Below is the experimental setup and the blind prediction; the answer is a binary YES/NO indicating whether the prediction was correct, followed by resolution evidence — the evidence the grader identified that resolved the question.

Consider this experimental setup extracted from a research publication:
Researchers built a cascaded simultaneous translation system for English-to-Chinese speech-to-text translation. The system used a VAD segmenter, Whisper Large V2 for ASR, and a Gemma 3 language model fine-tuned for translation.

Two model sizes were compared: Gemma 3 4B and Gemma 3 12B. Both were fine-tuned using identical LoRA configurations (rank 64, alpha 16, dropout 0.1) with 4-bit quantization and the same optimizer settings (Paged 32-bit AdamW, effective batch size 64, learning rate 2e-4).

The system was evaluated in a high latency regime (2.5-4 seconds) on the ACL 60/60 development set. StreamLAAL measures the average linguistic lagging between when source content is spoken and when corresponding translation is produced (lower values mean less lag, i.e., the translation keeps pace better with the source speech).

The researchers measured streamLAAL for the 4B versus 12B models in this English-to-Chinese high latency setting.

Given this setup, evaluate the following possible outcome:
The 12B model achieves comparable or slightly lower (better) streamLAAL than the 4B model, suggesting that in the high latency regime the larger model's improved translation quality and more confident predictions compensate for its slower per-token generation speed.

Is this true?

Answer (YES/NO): NO